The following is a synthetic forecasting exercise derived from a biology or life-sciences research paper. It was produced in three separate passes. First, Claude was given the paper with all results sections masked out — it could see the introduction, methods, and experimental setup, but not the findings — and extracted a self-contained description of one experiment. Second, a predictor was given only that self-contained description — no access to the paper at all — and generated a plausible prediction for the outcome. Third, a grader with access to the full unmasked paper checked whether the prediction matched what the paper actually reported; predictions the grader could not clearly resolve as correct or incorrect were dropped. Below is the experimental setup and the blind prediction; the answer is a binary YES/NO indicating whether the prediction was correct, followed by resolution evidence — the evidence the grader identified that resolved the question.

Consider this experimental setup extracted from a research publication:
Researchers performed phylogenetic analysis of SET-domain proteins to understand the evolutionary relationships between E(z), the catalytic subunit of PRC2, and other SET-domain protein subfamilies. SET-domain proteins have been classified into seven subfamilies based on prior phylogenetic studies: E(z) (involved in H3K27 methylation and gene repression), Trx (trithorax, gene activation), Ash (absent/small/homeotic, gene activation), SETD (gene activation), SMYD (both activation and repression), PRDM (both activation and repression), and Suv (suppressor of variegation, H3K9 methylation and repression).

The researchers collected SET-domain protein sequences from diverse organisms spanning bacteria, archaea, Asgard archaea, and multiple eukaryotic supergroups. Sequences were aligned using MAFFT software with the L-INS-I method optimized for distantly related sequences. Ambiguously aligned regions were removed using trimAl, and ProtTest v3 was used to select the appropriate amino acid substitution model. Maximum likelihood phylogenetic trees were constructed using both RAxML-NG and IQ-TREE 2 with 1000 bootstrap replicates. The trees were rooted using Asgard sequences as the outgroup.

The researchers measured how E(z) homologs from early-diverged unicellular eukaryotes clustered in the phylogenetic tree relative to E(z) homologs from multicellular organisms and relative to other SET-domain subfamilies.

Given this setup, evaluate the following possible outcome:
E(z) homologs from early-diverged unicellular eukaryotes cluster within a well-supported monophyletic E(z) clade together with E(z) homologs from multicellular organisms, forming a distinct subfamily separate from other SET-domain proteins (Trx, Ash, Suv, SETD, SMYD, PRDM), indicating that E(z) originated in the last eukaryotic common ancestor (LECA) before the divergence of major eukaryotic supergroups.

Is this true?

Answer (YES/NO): YES